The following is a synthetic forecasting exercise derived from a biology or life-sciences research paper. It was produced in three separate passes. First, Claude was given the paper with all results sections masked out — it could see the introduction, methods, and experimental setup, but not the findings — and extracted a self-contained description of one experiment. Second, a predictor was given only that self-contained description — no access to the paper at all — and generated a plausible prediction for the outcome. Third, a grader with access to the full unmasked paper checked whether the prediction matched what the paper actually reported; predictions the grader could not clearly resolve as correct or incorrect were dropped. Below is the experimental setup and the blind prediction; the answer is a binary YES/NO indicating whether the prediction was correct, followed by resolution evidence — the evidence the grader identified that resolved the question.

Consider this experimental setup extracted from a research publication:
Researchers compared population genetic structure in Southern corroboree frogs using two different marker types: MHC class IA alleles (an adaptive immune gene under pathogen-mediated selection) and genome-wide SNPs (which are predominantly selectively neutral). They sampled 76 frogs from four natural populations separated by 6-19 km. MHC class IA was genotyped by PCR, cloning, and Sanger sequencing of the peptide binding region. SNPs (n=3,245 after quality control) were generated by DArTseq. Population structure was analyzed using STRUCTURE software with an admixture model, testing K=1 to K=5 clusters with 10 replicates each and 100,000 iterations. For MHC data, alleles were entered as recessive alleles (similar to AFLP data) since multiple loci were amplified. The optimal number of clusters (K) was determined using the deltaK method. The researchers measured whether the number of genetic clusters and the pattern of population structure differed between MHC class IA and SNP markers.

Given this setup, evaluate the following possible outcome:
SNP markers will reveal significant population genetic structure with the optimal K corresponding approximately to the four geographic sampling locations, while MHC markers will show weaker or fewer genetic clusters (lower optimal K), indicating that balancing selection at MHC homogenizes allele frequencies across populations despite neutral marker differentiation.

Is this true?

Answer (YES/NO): NO